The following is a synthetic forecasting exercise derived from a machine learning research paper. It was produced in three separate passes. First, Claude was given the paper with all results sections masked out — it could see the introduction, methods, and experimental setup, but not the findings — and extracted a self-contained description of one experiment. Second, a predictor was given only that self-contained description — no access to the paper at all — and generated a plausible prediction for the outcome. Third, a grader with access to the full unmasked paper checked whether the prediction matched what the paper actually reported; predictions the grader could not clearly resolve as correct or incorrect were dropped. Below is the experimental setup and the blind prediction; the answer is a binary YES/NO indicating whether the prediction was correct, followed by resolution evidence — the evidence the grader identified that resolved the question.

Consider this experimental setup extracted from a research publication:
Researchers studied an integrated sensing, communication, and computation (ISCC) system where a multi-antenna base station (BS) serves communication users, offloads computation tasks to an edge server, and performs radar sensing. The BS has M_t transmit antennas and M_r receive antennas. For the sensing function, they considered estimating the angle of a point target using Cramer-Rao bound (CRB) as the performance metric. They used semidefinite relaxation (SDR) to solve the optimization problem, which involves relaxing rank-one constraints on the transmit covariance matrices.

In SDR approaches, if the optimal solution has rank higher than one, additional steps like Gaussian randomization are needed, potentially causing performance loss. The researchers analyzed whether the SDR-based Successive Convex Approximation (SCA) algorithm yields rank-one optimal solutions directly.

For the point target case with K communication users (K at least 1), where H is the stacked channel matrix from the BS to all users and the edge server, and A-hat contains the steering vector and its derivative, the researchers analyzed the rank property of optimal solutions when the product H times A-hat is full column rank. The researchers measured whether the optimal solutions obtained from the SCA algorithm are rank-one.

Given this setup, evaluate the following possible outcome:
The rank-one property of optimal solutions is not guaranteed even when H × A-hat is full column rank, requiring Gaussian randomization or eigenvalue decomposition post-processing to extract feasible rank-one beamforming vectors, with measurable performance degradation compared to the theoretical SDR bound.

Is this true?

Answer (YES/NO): NO